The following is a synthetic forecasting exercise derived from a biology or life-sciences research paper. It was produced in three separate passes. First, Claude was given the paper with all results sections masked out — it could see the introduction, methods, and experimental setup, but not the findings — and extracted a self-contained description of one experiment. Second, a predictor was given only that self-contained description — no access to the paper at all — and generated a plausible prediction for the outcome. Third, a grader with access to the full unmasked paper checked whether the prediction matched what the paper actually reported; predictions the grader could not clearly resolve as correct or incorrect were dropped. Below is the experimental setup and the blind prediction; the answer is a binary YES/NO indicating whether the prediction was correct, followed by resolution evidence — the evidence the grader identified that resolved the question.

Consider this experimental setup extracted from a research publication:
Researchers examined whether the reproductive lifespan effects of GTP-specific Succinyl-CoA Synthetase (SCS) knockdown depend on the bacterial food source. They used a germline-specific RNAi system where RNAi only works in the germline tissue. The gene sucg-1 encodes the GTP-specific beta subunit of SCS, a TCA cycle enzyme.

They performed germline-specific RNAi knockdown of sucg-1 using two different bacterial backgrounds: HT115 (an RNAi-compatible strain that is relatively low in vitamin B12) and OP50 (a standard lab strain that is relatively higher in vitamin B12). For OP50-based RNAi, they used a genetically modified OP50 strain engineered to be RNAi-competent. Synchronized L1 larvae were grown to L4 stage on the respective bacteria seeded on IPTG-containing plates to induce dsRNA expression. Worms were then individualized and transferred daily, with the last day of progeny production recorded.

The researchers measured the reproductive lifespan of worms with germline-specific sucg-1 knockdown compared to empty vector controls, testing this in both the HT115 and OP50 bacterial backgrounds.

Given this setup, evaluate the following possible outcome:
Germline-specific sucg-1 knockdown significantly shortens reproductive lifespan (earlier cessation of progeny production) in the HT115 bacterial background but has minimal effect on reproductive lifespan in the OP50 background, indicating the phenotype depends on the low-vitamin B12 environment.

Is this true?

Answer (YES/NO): NO